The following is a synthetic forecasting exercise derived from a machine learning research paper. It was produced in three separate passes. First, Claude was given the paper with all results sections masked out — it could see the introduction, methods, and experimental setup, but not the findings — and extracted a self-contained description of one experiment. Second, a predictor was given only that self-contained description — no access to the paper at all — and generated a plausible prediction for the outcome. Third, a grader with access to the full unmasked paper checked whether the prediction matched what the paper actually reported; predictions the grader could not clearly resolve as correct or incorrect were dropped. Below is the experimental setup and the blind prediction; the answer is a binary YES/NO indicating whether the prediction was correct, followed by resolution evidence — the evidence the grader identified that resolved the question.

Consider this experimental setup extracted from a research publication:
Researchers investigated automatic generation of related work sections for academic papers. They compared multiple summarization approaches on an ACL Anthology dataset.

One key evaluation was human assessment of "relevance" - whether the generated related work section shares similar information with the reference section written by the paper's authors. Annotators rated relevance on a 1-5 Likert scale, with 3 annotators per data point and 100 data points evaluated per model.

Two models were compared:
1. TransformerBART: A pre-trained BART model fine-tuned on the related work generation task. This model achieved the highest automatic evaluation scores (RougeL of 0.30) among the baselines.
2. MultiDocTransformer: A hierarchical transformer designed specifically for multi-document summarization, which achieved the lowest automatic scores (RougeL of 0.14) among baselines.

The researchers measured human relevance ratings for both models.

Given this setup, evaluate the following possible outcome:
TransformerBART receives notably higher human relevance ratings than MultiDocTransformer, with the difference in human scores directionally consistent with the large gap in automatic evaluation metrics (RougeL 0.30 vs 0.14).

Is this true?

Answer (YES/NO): NO